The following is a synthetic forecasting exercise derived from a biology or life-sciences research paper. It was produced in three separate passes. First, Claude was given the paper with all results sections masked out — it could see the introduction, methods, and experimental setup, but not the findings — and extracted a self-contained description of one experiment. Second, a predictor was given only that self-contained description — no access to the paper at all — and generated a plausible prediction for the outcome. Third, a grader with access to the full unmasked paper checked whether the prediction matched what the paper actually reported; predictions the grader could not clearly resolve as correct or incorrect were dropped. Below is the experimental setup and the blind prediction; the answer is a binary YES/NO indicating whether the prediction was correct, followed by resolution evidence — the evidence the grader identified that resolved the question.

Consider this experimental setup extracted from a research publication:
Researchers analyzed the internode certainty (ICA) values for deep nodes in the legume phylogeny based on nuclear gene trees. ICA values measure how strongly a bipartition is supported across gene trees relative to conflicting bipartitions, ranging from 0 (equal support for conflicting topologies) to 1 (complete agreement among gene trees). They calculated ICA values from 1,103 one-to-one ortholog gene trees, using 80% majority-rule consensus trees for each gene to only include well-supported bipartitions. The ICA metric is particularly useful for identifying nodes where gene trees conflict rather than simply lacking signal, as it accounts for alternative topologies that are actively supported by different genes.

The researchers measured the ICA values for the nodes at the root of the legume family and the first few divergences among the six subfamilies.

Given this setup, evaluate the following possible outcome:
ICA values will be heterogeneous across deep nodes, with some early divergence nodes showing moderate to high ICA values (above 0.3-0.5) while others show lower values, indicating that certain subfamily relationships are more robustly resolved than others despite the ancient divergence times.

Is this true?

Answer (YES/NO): YES